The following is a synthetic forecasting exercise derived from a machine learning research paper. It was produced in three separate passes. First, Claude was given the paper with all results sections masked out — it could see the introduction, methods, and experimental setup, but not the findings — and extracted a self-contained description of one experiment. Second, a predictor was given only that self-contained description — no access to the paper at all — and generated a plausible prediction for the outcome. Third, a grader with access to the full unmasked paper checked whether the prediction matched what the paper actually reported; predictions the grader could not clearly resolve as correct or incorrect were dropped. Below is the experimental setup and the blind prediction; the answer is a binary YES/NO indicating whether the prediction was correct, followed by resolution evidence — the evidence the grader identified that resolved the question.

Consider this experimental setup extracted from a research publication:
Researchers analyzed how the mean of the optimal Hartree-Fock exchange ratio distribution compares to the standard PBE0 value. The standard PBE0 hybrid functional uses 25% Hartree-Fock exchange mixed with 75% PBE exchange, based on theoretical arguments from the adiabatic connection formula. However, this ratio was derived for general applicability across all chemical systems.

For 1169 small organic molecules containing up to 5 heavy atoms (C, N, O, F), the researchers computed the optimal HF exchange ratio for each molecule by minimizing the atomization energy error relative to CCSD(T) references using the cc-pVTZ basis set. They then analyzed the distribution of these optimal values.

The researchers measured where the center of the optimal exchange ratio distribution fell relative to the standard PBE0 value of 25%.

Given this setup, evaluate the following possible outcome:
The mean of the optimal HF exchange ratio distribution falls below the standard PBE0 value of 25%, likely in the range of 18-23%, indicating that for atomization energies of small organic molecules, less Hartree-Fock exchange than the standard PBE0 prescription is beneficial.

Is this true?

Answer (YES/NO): NO